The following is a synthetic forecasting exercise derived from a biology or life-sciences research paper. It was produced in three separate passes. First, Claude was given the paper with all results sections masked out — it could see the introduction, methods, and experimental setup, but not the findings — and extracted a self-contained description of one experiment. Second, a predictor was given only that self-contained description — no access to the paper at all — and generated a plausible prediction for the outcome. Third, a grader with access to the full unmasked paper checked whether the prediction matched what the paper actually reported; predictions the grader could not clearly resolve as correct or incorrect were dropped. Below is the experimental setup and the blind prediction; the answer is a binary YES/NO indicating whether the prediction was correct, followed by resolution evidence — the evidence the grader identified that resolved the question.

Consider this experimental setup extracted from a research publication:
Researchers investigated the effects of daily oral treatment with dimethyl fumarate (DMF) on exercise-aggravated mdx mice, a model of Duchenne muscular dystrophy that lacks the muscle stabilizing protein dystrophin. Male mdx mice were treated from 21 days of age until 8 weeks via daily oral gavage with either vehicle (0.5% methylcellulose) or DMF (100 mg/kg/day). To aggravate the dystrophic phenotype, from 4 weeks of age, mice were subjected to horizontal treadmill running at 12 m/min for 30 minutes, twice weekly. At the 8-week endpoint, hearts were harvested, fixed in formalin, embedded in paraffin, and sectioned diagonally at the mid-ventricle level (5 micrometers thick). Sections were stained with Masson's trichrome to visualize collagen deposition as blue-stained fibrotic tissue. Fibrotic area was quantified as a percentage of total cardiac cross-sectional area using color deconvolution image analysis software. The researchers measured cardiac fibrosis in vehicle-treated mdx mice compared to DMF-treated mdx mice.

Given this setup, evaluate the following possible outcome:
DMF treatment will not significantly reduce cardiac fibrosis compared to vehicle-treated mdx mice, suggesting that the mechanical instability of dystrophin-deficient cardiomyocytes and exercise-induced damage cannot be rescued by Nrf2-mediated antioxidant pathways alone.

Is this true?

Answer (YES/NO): NO